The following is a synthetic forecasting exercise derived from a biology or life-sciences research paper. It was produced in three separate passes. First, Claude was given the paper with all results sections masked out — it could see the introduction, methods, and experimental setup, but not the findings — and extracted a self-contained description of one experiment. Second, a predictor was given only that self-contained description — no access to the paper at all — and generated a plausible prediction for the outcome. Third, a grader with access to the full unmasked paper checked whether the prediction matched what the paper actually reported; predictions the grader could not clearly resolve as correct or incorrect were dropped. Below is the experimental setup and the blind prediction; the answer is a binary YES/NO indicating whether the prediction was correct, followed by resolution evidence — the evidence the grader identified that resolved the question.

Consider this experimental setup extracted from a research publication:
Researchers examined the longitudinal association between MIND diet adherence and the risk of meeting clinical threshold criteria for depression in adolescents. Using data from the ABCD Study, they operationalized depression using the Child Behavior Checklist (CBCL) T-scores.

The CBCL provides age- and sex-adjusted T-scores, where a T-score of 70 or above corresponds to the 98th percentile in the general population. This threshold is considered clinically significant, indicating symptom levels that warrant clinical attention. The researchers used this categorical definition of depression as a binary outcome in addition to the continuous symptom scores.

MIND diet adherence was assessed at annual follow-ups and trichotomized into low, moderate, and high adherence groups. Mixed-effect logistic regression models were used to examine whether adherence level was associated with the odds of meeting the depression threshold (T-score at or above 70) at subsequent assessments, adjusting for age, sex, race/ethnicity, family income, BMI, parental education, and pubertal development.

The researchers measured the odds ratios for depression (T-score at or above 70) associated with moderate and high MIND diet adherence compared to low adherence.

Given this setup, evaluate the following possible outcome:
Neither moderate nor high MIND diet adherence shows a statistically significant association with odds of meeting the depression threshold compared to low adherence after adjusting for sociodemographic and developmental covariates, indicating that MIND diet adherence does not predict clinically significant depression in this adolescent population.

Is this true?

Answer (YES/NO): NO